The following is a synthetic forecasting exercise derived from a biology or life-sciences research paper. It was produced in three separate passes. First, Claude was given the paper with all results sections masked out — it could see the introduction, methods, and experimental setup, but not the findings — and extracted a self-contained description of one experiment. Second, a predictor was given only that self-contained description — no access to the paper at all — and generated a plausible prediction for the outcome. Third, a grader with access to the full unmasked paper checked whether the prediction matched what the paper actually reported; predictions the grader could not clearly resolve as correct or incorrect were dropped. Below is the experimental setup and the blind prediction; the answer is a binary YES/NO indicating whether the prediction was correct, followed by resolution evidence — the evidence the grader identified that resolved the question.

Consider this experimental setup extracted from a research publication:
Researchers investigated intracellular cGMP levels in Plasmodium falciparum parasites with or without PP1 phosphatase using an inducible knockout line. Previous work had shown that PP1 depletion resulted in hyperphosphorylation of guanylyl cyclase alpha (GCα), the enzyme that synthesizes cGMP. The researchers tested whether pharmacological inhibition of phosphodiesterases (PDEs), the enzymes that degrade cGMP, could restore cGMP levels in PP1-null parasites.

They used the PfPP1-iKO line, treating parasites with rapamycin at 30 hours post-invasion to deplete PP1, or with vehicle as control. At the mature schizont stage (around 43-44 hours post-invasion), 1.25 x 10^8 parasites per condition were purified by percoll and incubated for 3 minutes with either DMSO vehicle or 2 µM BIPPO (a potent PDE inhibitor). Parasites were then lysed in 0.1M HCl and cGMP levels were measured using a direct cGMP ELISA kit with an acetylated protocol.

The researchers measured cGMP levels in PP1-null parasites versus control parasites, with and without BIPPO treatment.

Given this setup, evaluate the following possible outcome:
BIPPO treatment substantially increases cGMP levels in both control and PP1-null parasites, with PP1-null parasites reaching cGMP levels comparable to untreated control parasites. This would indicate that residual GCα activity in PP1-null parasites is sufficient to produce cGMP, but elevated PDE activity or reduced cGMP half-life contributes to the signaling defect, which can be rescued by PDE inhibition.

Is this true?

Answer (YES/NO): NO